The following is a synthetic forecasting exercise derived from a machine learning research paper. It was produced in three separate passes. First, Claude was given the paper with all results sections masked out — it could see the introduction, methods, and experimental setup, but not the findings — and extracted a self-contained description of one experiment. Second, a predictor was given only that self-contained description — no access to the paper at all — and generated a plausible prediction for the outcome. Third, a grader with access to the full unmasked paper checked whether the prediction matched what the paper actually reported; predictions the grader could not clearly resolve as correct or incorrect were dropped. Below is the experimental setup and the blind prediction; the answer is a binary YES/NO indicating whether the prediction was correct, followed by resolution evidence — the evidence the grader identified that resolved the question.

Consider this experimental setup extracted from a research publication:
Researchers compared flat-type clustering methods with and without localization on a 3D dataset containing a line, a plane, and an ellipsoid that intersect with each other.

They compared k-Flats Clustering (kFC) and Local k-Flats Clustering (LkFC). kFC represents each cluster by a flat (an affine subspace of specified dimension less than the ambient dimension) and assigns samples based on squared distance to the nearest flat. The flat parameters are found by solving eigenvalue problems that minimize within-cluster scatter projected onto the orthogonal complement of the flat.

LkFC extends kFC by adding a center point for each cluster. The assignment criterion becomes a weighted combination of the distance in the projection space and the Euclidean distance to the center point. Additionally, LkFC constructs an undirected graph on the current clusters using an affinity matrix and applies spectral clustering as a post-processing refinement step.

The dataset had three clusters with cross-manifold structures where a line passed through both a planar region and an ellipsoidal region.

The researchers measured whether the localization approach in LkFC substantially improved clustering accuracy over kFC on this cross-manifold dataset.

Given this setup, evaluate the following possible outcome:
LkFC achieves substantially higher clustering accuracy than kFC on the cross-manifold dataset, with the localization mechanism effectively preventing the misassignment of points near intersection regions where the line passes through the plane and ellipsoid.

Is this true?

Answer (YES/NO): NO